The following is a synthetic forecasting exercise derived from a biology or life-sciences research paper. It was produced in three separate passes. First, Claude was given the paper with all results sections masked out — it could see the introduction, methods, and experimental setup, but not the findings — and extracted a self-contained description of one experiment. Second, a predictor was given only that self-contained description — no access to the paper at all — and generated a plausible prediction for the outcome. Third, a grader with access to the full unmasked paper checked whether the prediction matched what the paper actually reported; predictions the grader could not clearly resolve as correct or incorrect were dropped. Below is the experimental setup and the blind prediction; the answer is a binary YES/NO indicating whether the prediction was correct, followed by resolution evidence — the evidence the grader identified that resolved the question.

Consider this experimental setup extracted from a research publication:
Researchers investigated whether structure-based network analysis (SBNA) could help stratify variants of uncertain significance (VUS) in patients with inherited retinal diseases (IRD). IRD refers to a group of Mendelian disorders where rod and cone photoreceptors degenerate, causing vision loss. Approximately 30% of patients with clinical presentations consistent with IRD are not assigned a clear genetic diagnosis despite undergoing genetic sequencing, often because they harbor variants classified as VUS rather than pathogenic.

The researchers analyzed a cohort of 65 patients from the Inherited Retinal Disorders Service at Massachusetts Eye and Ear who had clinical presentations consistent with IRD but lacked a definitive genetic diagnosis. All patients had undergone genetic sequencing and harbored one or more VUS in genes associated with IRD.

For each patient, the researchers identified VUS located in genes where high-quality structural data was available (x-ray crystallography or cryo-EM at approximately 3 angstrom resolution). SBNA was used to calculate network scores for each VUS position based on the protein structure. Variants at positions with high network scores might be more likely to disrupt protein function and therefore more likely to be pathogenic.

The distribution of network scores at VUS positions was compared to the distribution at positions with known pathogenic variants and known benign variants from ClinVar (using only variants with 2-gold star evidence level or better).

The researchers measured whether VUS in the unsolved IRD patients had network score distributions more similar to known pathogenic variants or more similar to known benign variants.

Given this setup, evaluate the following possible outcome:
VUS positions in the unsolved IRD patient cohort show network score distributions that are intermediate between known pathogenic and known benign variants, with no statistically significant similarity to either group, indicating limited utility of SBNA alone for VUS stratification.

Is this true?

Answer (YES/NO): NO